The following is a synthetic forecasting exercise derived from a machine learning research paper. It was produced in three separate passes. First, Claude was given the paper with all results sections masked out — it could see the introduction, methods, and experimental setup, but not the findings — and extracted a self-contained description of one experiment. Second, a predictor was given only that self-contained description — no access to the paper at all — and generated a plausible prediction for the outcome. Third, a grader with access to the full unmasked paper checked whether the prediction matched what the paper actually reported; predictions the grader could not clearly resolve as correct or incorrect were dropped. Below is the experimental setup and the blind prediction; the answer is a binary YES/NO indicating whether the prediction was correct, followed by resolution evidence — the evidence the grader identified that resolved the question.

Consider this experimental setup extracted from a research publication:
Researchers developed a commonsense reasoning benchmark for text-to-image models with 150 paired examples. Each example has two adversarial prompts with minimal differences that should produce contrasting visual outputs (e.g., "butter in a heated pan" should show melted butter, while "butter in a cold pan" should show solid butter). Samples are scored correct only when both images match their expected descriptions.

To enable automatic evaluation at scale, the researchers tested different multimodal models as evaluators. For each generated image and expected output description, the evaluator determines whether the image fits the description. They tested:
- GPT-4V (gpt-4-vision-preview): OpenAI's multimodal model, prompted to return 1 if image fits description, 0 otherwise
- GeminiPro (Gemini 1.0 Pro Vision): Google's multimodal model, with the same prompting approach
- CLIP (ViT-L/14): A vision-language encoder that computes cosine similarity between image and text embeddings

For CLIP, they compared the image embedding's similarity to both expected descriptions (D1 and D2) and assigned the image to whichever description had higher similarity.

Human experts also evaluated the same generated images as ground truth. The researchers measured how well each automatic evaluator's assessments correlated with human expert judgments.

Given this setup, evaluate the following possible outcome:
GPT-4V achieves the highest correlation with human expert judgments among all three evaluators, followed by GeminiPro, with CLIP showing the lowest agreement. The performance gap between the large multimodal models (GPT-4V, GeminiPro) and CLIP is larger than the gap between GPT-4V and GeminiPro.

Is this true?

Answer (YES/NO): NO